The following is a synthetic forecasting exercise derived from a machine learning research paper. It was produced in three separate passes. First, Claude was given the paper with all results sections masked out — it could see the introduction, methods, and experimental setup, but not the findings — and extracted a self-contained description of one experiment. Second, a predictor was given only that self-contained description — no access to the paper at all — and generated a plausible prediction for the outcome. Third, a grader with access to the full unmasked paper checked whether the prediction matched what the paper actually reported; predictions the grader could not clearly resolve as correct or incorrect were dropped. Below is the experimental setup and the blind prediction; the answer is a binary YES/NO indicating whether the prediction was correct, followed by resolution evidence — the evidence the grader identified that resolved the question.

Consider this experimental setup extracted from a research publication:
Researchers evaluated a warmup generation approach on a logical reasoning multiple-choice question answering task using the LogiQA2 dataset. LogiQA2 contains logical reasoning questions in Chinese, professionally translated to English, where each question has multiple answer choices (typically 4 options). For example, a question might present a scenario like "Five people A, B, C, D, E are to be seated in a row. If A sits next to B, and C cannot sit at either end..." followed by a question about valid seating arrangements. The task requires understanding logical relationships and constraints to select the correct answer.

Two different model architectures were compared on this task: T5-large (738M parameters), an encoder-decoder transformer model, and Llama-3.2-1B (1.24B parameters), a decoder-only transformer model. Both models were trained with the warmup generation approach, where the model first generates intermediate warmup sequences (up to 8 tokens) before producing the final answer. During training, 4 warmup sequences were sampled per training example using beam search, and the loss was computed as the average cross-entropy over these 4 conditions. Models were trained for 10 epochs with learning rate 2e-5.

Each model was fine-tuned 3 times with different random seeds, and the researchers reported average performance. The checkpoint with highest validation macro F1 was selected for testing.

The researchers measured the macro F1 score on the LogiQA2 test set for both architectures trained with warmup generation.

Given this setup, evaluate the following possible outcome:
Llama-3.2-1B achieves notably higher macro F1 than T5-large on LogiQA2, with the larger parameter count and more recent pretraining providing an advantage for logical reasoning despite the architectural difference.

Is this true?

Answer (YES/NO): NO